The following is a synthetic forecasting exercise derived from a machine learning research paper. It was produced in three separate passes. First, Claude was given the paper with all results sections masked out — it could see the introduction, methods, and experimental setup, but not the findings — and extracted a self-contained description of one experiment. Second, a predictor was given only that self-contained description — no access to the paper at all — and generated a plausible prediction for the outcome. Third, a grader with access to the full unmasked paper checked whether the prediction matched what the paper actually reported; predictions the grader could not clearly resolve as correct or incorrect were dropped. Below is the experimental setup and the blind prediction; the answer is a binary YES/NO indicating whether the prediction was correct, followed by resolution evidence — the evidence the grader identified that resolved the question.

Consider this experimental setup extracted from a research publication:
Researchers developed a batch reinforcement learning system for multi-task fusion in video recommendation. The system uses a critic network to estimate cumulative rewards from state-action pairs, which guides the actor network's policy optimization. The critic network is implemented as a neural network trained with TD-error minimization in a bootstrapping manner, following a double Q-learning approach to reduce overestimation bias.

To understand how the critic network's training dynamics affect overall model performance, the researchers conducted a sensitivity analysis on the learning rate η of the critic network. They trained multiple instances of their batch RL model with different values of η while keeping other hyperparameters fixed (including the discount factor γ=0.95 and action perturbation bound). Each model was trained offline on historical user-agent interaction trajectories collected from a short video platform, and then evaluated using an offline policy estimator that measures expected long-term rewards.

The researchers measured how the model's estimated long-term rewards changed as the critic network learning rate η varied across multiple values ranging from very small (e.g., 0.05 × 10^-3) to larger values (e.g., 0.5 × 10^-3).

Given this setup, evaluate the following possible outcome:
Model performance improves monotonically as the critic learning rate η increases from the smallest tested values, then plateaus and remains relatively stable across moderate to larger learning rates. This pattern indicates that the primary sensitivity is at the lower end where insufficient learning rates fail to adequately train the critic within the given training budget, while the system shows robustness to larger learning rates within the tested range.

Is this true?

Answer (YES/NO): NO